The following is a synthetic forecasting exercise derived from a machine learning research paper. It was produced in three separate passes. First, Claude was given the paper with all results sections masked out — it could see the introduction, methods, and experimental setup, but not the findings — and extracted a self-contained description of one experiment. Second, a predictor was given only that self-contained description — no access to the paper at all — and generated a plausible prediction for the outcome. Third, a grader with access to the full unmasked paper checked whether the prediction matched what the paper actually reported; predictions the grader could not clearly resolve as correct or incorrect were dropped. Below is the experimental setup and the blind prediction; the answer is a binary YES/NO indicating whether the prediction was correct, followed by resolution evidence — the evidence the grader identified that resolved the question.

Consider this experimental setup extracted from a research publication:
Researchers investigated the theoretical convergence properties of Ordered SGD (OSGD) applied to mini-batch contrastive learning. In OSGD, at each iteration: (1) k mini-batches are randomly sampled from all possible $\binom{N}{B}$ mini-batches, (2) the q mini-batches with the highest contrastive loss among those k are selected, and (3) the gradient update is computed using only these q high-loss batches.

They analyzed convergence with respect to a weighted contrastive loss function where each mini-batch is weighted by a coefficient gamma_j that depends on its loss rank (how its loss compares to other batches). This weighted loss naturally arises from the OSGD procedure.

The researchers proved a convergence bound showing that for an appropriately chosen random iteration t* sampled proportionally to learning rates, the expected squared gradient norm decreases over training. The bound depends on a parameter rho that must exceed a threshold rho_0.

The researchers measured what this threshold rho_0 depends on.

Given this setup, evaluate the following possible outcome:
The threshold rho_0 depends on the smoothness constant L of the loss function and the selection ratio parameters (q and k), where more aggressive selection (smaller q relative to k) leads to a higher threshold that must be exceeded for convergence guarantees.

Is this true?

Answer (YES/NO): NO